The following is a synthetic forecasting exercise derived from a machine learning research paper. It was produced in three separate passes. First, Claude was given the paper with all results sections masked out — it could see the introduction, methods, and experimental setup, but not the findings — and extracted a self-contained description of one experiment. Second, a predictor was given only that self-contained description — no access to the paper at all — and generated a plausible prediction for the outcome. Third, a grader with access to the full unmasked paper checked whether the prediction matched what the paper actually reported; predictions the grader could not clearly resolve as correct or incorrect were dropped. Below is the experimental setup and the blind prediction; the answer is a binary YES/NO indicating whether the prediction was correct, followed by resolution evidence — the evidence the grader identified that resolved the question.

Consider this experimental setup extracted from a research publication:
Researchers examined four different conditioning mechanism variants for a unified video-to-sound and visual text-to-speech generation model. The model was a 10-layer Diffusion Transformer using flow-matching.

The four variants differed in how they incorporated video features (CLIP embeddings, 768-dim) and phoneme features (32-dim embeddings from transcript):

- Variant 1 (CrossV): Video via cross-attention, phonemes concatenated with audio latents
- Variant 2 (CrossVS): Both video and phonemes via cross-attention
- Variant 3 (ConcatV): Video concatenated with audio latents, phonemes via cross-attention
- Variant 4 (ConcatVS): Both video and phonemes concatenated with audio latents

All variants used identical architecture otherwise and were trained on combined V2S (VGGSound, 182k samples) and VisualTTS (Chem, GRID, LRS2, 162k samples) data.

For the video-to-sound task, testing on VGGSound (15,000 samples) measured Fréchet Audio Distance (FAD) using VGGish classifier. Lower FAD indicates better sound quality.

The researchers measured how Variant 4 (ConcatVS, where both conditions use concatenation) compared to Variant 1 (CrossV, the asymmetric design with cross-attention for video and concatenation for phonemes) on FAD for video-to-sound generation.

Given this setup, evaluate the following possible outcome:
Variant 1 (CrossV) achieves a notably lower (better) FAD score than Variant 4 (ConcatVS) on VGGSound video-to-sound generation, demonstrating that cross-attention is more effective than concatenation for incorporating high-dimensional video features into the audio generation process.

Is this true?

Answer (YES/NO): YES